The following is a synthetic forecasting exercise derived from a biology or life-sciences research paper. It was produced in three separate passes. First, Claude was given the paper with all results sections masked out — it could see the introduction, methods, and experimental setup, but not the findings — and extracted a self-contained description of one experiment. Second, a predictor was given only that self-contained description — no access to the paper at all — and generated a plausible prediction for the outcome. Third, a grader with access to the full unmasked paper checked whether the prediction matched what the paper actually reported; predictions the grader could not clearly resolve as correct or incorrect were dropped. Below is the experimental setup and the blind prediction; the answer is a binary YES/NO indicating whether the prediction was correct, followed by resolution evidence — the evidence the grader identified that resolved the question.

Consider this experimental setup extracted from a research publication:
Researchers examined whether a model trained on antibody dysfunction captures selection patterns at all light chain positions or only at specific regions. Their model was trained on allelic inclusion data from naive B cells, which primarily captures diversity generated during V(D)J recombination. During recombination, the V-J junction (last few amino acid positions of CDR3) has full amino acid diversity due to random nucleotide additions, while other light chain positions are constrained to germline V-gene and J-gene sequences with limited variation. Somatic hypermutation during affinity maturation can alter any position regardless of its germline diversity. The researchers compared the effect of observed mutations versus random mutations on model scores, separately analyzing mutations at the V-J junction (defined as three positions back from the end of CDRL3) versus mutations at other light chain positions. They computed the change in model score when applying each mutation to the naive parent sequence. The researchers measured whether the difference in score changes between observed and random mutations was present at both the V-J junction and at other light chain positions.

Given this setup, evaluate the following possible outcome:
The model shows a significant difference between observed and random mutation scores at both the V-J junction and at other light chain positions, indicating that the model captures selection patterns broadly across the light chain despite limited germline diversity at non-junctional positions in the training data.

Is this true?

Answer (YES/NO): NO